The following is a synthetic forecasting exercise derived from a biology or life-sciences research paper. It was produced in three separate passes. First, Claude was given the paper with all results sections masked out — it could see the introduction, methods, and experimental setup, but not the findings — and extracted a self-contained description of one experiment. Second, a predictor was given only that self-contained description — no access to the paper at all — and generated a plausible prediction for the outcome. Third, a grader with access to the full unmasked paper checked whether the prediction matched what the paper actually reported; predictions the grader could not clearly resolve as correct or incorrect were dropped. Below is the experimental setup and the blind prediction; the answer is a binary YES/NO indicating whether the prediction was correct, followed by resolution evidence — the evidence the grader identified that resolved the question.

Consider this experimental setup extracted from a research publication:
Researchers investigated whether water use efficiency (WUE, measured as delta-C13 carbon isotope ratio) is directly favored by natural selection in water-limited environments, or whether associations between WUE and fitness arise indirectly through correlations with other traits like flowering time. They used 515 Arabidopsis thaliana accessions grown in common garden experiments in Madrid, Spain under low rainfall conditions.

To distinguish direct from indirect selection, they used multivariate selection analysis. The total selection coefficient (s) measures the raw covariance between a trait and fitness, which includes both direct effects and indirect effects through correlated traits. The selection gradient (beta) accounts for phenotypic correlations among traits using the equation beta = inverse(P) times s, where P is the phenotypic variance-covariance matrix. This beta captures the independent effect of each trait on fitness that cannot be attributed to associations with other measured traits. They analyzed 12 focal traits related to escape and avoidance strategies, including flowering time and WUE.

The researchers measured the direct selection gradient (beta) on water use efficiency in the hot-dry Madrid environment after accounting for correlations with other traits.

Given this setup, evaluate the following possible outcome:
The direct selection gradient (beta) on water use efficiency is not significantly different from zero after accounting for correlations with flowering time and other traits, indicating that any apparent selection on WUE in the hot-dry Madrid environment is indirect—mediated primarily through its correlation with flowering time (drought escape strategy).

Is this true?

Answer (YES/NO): YES